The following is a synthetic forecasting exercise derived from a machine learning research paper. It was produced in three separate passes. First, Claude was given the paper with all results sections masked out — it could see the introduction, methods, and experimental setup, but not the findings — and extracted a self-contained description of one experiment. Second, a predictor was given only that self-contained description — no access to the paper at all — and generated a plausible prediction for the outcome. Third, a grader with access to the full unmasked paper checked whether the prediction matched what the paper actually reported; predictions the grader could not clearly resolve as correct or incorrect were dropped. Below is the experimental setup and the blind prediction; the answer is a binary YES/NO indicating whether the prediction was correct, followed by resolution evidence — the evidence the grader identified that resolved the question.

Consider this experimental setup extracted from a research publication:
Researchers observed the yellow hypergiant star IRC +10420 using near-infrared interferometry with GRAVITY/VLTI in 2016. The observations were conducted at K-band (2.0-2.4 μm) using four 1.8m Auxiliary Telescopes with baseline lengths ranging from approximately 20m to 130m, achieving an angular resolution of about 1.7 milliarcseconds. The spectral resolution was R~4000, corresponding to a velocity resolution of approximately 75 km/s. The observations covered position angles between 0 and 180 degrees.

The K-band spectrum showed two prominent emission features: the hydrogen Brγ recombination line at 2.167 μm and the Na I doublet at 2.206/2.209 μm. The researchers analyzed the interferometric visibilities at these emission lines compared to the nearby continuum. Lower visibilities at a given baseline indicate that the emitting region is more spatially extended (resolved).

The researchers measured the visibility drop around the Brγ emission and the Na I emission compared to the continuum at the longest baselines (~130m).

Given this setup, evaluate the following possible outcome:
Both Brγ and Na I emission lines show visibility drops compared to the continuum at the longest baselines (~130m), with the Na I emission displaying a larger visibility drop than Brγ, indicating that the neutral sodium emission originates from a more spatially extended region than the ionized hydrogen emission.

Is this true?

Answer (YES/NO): NO